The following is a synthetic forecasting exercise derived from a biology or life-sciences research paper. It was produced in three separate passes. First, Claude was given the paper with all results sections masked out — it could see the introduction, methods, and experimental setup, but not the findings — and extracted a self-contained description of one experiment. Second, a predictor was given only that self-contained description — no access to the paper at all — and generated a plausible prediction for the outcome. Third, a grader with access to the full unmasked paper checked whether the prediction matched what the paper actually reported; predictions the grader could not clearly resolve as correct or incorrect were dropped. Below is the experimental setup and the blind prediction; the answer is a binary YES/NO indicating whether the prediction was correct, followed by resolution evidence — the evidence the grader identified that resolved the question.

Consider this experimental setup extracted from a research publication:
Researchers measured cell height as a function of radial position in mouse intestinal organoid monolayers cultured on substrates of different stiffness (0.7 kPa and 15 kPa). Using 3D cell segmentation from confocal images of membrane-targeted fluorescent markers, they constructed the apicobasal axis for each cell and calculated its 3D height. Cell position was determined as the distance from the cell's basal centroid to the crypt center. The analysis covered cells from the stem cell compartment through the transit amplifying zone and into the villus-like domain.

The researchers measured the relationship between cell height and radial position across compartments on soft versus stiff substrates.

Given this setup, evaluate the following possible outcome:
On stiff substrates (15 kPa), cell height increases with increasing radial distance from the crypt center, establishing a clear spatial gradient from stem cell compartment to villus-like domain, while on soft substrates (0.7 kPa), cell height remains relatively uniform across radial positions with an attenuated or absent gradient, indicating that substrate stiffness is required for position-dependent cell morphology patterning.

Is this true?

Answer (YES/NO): NO